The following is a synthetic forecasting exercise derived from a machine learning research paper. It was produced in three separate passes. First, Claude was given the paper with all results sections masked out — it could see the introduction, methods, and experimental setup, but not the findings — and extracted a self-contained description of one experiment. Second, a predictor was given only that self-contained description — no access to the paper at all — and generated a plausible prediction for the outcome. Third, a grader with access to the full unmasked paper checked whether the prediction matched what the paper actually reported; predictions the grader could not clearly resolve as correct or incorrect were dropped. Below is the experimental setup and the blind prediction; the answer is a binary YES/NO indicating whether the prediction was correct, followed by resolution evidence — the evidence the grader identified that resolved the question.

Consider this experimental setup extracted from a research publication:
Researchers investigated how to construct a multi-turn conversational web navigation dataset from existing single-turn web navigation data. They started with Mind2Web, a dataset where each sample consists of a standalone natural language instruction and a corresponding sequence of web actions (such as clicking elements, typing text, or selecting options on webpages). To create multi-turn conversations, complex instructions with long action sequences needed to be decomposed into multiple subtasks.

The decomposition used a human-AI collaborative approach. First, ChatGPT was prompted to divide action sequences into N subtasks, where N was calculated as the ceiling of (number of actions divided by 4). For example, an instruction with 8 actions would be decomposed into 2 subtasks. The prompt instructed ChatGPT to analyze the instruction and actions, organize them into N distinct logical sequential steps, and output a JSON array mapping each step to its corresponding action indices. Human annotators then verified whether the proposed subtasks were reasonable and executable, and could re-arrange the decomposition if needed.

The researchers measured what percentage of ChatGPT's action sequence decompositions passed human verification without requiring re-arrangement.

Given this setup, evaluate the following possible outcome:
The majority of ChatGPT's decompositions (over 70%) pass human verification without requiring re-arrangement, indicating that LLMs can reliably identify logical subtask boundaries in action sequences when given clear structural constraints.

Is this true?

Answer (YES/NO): YES